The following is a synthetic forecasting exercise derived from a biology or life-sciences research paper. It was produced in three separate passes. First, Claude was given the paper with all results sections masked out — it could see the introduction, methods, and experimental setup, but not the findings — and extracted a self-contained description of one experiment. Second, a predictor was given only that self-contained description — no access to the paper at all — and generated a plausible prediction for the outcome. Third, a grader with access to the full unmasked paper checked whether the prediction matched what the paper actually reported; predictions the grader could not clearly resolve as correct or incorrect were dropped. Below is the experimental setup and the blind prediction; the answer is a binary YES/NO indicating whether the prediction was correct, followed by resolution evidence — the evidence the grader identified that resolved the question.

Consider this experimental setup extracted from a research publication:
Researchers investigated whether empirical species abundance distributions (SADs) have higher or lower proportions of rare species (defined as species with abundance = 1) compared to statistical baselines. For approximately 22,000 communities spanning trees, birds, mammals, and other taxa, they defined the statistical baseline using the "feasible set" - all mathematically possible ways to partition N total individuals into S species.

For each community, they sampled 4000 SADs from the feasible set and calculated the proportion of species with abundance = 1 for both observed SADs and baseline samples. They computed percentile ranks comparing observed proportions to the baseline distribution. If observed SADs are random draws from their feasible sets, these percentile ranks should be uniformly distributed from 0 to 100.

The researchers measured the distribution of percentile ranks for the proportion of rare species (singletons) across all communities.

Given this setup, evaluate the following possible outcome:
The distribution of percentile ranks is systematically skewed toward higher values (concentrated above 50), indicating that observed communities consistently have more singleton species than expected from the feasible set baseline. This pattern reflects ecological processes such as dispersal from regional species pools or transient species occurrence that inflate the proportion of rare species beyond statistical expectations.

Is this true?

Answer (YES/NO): NO